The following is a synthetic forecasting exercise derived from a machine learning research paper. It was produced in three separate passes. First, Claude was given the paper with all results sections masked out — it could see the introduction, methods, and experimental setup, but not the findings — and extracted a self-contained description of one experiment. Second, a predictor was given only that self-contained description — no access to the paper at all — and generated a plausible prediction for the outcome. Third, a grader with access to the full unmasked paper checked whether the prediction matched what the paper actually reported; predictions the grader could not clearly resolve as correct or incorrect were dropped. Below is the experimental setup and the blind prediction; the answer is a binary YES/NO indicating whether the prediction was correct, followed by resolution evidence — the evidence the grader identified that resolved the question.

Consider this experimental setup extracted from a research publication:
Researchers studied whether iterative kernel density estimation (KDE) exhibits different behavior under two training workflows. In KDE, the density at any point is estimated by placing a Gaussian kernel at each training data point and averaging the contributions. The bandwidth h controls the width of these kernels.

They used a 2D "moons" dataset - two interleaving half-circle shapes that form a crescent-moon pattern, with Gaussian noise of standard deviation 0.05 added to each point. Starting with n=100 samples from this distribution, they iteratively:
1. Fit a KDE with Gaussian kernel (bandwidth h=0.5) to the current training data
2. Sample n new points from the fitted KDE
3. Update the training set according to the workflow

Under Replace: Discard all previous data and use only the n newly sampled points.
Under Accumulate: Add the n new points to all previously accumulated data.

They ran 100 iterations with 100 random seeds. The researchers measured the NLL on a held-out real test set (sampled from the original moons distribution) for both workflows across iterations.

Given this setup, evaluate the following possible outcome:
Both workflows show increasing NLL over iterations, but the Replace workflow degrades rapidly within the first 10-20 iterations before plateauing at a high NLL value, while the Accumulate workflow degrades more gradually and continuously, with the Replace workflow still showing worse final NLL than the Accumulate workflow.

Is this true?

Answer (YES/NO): NO